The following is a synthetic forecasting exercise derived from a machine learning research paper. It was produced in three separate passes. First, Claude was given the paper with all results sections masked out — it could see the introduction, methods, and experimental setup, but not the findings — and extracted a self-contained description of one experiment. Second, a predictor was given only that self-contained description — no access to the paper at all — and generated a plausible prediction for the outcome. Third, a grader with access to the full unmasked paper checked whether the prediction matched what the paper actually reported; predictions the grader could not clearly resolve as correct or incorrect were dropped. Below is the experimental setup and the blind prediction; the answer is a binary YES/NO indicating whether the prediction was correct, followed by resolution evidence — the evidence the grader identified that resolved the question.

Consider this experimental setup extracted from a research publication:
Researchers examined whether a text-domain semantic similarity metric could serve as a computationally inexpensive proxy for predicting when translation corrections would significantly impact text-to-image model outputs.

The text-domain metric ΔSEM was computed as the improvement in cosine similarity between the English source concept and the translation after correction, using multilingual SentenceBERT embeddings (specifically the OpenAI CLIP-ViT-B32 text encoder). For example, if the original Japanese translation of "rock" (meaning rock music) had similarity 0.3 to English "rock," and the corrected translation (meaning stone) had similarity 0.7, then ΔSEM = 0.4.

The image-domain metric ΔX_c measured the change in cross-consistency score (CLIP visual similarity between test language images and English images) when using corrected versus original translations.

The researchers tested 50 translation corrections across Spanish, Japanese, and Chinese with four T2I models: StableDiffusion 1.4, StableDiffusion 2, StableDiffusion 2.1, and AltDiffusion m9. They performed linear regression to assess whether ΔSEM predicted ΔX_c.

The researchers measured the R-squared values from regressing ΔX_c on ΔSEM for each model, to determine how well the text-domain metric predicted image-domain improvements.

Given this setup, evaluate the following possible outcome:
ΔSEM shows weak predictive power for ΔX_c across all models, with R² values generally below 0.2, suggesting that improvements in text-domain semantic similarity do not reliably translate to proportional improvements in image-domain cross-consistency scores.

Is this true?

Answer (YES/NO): NO